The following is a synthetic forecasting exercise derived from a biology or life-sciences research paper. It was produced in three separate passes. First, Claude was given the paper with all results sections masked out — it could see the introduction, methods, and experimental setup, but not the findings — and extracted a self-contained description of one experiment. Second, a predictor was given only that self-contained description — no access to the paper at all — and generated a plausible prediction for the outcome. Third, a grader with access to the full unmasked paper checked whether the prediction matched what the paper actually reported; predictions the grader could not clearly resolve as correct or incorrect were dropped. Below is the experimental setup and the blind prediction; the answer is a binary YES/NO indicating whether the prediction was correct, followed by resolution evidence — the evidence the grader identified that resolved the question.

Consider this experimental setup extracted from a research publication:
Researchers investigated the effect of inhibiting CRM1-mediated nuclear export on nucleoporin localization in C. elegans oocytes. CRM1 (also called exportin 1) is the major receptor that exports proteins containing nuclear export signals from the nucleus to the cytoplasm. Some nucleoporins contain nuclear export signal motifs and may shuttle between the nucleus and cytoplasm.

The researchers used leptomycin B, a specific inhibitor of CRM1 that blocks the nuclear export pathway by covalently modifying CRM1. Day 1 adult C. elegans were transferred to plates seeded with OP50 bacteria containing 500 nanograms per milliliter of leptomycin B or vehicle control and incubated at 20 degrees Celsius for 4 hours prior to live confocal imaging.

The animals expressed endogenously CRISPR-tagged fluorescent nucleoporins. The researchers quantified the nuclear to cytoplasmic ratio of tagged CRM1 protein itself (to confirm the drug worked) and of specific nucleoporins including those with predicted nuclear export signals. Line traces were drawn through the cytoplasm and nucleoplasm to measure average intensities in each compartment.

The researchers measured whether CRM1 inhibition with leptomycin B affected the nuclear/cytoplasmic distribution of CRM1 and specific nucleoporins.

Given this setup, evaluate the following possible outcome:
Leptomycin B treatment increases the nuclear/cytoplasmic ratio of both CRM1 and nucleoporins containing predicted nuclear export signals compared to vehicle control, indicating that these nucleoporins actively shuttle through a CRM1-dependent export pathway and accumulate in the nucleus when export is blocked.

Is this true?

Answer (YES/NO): NO